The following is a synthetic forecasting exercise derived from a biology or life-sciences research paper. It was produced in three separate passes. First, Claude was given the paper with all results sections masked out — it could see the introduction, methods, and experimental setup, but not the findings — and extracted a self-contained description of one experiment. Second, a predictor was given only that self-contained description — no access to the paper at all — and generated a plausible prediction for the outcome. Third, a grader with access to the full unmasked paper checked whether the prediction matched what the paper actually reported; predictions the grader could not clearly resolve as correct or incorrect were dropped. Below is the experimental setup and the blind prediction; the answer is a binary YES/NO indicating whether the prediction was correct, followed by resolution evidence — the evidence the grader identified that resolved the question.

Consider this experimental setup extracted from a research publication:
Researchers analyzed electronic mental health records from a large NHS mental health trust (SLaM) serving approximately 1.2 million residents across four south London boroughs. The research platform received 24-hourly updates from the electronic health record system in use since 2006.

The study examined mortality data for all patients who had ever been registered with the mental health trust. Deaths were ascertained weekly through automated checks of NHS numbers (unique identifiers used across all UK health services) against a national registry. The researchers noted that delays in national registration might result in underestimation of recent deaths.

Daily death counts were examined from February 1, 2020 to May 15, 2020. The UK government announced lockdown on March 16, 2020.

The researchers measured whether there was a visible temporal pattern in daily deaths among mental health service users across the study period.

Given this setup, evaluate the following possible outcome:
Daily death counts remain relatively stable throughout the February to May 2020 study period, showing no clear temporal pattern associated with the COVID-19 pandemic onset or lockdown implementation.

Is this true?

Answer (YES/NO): NO